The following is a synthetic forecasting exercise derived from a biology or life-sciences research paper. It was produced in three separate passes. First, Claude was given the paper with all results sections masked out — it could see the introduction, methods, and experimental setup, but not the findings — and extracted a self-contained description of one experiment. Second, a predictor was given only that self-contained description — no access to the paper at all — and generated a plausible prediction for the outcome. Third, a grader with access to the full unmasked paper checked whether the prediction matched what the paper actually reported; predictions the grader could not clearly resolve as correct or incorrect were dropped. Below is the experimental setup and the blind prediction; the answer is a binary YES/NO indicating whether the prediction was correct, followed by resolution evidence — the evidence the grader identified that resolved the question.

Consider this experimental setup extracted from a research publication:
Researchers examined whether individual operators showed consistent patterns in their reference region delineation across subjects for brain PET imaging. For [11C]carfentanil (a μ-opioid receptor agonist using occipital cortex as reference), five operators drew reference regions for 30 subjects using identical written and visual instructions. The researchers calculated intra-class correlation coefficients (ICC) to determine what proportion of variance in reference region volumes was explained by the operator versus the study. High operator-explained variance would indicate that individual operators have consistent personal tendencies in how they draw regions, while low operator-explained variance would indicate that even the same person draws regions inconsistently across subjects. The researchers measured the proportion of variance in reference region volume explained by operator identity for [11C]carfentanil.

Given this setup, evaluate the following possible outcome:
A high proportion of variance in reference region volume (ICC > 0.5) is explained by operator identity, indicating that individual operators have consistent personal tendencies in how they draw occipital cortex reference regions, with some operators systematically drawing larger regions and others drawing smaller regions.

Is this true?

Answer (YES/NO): NO